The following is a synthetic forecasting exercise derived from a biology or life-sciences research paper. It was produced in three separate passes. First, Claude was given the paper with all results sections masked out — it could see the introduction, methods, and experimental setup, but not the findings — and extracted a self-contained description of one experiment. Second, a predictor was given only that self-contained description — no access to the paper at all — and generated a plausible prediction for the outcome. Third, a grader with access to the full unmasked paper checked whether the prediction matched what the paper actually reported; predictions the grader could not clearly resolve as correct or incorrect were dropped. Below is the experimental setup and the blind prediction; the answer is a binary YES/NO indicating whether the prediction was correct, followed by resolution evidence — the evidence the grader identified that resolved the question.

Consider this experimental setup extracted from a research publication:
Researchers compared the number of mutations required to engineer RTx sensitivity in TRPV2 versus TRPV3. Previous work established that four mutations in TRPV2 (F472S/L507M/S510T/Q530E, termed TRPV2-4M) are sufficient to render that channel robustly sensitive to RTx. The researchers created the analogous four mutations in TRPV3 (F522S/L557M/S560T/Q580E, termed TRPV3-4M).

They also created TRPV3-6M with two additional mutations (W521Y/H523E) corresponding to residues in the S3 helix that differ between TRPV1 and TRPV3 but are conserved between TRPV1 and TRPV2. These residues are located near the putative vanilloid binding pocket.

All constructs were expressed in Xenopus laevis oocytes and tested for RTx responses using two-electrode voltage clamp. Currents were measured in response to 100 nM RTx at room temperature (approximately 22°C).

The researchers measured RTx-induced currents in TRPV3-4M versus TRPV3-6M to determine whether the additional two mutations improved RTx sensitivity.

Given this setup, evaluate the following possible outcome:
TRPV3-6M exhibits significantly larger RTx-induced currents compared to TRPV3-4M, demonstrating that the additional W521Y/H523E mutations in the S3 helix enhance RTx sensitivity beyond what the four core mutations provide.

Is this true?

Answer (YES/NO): NO